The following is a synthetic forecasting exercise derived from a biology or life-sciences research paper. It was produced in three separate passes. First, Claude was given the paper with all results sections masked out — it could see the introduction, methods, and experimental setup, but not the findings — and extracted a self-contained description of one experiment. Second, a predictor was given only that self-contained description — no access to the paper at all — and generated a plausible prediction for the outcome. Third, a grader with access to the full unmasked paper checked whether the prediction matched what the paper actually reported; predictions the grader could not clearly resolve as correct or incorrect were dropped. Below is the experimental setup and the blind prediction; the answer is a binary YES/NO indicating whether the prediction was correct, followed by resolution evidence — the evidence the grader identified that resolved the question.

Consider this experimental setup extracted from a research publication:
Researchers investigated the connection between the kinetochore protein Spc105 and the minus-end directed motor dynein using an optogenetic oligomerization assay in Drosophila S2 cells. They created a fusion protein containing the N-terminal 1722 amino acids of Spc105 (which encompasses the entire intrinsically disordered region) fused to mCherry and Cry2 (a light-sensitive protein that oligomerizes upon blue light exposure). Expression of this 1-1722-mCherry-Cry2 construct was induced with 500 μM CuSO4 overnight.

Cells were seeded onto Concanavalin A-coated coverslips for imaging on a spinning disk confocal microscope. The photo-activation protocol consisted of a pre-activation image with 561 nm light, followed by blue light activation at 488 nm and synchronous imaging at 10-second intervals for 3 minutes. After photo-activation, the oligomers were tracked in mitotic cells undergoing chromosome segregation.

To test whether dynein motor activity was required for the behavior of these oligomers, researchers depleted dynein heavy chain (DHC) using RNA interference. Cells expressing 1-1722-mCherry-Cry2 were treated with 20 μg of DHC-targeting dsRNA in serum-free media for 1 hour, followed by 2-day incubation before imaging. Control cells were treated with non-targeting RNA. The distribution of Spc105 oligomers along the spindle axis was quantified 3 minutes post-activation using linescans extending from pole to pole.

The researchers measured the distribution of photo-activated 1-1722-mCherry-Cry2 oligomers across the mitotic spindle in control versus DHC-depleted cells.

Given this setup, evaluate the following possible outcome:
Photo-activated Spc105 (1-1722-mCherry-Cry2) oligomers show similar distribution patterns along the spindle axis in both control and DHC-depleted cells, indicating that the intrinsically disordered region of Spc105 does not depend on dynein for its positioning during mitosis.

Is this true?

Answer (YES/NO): NO